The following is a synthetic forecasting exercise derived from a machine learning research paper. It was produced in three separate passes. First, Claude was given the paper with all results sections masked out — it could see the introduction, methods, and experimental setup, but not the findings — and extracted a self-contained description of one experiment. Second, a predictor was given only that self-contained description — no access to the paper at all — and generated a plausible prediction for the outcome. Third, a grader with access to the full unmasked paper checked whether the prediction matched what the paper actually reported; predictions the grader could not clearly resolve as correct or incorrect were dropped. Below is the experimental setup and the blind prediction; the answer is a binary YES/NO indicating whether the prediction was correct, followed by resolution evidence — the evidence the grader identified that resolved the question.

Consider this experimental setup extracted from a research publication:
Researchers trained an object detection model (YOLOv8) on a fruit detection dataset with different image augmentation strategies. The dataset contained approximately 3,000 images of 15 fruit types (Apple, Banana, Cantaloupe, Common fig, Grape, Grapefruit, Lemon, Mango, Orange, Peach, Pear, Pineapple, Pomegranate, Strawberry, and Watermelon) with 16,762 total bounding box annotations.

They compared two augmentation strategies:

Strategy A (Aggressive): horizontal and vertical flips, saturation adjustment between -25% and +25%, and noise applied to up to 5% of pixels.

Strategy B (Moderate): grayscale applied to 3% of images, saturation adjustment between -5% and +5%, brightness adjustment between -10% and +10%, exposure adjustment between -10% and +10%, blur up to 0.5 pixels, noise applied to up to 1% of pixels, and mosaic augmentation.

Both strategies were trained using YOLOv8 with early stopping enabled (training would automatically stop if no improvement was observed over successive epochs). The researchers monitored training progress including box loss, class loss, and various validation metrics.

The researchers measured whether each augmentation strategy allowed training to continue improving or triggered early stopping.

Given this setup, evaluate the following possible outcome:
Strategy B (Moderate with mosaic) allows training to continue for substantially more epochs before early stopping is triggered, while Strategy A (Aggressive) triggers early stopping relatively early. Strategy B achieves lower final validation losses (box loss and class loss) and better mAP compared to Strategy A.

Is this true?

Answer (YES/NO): NO